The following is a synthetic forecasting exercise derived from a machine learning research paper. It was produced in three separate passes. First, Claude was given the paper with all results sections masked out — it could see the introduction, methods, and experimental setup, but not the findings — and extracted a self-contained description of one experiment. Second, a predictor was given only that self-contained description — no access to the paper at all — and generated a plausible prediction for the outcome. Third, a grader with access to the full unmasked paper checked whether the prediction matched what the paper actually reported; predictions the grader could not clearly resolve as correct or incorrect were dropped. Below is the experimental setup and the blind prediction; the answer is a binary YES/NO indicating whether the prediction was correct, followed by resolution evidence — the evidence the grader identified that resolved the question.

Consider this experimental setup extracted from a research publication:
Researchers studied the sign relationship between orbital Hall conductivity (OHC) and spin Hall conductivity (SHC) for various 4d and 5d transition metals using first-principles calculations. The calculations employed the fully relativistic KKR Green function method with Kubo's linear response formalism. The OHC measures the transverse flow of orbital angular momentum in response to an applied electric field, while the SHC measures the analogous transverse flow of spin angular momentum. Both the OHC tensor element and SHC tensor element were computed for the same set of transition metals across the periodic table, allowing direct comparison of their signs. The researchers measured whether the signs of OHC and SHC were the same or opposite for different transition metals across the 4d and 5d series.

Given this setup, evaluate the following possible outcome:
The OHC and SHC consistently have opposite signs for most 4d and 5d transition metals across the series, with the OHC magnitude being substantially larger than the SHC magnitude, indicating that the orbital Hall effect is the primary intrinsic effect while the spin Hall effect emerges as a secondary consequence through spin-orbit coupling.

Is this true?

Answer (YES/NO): NO